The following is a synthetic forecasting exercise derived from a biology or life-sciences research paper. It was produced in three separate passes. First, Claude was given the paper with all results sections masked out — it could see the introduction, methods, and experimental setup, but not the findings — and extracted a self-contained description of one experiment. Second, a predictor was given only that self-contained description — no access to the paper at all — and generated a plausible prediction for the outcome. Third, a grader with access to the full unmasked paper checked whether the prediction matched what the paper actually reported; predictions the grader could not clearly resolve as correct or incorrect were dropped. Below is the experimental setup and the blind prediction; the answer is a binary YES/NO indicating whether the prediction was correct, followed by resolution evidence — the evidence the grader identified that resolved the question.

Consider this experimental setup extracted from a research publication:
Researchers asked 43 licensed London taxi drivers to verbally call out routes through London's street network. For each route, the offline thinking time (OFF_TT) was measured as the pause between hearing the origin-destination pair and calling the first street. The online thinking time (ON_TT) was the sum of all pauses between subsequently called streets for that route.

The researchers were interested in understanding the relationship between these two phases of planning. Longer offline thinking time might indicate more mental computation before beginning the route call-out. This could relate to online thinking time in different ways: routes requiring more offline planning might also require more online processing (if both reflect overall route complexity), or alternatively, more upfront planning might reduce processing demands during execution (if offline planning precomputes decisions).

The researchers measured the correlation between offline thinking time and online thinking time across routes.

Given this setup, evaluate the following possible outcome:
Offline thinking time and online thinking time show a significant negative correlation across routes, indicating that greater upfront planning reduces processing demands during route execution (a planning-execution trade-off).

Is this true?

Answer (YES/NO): YES